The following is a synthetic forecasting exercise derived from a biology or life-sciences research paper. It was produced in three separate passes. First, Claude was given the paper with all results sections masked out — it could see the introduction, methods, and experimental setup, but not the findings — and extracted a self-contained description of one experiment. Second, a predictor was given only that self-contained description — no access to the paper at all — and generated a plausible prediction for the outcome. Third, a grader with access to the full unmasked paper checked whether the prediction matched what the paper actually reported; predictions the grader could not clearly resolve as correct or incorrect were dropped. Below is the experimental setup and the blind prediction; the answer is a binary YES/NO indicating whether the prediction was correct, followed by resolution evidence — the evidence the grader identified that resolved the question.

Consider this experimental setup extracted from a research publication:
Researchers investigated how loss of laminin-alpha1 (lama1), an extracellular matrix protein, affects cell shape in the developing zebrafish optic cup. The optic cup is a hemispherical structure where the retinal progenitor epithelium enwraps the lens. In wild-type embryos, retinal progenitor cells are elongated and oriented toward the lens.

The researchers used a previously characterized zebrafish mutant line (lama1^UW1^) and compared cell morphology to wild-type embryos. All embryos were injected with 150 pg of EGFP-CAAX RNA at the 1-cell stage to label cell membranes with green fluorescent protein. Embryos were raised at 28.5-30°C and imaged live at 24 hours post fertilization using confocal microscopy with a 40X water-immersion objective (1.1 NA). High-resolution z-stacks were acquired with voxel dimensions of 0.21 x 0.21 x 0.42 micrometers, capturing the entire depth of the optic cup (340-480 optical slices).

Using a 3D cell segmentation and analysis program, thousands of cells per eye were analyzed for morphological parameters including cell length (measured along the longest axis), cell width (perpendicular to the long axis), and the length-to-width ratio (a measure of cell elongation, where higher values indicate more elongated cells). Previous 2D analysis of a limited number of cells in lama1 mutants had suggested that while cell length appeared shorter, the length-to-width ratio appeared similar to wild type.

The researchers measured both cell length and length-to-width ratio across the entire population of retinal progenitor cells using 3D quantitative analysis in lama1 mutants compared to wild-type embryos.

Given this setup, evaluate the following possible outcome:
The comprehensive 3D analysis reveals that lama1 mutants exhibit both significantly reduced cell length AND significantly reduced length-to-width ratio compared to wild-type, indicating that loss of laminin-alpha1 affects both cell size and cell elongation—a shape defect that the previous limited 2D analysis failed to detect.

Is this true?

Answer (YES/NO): YES